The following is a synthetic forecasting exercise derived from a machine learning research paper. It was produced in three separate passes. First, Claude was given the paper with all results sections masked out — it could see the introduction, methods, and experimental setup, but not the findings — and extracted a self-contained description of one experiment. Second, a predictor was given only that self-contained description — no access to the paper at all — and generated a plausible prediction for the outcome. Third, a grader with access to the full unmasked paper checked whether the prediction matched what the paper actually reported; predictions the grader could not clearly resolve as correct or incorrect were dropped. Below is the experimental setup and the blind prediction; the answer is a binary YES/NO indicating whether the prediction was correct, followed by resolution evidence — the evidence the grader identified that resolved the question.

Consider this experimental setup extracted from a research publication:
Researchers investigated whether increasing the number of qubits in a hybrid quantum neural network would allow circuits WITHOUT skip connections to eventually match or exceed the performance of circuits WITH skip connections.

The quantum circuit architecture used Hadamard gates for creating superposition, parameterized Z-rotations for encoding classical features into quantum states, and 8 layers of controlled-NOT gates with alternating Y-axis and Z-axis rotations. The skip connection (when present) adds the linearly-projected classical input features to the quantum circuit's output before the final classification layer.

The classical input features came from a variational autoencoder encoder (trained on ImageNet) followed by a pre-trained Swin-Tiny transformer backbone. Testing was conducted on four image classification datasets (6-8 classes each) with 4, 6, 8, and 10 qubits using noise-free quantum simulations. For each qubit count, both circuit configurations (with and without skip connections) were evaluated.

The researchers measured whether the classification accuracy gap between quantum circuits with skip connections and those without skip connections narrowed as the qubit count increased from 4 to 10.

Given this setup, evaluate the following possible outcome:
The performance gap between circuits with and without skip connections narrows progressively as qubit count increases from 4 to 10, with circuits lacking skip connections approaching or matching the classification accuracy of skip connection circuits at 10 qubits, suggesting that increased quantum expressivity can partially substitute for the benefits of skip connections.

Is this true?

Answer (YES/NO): YES